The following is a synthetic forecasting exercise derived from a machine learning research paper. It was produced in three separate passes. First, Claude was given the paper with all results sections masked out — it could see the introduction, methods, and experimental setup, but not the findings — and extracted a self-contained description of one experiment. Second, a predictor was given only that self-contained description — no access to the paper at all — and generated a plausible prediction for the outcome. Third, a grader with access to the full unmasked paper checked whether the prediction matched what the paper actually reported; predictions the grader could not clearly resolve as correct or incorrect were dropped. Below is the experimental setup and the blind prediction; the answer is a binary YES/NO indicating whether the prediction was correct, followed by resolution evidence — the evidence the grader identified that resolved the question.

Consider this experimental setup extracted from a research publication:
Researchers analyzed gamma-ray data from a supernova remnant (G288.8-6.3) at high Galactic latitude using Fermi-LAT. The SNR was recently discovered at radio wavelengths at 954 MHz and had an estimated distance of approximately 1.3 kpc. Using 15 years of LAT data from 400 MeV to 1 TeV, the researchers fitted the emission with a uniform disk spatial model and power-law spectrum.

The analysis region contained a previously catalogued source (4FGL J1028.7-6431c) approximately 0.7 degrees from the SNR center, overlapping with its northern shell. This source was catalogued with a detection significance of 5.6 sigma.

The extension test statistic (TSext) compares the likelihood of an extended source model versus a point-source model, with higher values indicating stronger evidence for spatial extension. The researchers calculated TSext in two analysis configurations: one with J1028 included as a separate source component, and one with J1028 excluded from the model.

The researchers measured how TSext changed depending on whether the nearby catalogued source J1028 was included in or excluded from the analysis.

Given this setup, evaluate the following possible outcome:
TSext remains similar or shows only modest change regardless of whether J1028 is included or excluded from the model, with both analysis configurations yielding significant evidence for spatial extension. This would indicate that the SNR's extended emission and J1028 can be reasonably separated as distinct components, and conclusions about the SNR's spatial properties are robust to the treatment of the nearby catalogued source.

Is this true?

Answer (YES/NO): NO